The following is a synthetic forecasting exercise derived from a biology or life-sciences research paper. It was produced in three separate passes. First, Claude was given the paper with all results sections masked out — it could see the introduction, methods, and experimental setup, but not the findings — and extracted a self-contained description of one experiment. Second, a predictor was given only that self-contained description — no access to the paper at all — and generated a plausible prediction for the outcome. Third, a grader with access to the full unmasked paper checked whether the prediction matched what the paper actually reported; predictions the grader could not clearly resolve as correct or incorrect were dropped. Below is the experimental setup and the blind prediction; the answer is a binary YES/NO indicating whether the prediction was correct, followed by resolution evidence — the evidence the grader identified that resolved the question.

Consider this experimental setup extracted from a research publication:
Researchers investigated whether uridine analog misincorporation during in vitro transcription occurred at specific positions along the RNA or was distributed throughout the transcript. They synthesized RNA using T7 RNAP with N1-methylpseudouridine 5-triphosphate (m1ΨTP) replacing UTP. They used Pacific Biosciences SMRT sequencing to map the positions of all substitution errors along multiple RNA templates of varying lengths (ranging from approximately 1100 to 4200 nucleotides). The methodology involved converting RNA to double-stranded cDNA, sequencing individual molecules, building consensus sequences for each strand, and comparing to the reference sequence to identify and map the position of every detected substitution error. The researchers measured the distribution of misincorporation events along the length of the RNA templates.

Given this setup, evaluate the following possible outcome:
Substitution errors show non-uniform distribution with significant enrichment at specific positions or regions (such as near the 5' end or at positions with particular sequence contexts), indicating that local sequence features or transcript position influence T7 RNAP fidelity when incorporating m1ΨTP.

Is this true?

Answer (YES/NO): NO